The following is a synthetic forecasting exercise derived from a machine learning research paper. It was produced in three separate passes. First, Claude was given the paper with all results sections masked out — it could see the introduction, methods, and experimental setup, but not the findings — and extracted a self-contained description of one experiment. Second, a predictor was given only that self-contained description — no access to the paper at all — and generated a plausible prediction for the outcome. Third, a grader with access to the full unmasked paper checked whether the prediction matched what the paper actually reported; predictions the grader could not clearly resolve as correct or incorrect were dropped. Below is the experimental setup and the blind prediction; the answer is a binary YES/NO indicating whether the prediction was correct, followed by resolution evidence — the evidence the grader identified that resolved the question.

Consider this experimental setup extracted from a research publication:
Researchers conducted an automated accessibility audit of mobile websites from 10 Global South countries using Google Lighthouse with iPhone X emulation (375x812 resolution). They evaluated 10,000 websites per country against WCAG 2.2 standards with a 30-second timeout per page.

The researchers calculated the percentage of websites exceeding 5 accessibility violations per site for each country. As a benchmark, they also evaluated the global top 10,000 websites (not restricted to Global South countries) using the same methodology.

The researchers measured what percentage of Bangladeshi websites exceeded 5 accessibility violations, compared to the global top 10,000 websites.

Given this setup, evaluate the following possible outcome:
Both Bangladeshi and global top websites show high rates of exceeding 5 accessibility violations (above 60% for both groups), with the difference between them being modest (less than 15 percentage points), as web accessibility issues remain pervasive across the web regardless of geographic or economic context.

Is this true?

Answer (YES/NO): NO